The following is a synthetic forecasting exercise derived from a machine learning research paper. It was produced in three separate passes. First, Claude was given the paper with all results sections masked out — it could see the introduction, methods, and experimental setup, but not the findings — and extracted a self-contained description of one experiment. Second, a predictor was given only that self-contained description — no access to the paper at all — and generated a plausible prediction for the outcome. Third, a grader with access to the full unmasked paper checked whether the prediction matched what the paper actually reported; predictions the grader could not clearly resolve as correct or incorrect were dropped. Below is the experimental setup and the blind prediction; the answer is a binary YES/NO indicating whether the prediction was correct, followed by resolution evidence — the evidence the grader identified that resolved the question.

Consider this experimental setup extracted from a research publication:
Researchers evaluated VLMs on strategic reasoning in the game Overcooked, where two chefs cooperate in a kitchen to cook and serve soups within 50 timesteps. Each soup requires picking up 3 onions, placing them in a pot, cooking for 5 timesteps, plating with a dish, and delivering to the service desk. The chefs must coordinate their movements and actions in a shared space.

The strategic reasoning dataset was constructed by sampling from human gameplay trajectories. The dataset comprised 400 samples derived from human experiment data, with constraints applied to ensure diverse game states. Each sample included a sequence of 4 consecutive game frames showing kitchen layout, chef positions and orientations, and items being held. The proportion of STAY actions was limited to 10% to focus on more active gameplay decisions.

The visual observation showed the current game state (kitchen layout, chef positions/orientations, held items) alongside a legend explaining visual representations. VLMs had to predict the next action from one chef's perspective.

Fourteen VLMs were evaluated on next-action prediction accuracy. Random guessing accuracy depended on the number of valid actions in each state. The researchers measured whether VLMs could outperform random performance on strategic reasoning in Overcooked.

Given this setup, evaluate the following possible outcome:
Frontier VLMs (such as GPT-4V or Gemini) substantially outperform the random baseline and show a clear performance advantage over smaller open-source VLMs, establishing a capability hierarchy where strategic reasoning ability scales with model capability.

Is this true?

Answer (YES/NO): NO